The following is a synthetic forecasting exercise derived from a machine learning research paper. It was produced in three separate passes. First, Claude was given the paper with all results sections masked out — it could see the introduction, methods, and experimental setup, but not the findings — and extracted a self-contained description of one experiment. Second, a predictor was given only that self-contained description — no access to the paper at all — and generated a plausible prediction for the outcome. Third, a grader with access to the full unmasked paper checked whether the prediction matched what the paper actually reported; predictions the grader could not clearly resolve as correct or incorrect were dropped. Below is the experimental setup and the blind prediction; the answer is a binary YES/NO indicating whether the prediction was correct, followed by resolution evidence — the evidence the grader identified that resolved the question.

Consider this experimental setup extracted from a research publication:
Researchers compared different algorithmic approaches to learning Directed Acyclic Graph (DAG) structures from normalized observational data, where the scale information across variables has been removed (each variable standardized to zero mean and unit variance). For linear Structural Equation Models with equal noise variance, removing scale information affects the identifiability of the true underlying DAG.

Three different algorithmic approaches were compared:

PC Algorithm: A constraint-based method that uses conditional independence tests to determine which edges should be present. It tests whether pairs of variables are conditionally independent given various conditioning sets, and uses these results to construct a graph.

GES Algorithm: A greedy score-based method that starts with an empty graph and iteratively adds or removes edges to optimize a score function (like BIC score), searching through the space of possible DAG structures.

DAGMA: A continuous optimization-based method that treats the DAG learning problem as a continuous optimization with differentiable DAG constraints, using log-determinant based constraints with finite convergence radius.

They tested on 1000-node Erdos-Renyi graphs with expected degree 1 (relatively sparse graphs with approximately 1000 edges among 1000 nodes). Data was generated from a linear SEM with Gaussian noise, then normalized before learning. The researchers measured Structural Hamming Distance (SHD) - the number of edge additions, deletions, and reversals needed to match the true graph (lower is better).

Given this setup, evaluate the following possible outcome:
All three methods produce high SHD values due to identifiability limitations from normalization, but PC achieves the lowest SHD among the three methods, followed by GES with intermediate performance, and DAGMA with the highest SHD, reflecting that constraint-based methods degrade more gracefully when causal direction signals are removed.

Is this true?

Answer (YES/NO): NO